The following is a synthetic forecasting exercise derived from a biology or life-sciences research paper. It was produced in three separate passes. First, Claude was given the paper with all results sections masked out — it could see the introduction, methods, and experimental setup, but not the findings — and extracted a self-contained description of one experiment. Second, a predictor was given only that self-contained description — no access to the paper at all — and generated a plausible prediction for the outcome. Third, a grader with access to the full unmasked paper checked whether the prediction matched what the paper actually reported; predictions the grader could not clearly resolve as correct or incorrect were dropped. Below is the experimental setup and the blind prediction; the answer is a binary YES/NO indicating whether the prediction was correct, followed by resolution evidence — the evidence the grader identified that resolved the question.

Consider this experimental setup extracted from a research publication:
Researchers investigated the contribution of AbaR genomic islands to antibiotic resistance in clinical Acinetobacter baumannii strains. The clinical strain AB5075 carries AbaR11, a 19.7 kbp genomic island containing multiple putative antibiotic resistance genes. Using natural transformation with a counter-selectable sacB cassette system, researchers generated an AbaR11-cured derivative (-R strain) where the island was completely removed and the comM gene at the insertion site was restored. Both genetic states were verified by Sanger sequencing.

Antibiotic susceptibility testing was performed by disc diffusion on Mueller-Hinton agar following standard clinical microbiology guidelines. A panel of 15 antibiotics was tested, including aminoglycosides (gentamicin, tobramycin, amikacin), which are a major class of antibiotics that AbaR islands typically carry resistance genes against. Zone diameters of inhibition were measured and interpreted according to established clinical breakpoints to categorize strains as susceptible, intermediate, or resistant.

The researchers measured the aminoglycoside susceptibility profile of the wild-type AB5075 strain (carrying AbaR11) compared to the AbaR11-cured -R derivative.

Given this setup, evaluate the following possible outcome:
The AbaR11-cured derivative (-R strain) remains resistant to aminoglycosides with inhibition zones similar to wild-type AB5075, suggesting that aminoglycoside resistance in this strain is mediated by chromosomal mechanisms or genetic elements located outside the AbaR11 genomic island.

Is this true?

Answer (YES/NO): YES